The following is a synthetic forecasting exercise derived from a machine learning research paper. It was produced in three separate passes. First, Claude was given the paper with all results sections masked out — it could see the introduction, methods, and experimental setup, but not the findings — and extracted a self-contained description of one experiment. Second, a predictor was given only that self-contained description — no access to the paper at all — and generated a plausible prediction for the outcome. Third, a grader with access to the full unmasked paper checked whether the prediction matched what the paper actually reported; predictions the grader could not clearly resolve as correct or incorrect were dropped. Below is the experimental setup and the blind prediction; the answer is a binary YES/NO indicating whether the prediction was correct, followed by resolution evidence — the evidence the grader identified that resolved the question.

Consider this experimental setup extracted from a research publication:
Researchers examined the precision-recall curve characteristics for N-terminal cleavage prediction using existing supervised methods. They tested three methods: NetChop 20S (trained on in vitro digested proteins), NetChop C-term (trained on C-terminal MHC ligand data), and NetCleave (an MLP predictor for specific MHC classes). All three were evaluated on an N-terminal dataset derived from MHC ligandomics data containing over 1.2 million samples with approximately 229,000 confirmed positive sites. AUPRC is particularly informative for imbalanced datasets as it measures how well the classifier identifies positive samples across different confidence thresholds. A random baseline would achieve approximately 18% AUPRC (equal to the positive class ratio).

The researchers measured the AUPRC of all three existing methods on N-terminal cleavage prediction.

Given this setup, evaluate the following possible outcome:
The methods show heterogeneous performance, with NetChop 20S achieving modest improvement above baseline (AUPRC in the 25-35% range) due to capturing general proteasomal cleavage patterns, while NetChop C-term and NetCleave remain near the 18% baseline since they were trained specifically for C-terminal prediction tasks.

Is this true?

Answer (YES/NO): NO